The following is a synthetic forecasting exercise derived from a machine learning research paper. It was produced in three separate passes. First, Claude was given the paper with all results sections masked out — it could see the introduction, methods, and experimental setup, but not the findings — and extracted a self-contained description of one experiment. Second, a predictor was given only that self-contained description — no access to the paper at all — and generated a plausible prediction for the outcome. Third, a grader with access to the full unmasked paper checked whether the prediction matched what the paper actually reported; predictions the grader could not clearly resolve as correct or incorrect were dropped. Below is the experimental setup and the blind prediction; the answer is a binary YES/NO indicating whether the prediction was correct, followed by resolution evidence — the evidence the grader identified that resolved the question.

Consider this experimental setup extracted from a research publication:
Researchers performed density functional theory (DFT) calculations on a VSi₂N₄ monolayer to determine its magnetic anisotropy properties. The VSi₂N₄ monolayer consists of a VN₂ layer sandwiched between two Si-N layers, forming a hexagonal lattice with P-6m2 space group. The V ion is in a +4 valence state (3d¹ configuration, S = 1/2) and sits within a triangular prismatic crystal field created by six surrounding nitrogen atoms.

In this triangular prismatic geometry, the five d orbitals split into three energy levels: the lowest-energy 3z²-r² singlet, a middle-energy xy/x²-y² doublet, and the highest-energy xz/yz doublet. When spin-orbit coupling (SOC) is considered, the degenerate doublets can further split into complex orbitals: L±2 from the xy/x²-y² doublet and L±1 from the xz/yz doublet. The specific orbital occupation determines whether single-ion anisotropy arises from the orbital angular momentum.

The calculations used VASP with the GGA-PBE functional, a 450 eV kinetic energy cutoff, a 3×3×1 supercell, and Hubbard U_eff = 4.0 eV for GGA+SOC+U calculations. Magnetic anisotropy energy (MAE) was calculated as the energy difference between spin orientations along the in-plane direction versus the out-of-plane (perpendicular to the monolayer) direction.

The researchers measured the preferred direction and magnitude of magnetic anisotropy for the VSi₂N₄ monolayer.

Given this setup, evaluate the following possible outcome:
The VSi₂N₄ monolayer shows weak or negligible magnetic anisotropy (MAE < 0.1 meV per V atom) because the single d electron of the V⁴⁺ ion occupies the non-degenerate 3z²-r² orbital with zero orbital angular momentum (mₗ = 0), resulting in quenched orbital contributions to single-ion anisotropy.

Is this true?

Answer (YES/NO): NO